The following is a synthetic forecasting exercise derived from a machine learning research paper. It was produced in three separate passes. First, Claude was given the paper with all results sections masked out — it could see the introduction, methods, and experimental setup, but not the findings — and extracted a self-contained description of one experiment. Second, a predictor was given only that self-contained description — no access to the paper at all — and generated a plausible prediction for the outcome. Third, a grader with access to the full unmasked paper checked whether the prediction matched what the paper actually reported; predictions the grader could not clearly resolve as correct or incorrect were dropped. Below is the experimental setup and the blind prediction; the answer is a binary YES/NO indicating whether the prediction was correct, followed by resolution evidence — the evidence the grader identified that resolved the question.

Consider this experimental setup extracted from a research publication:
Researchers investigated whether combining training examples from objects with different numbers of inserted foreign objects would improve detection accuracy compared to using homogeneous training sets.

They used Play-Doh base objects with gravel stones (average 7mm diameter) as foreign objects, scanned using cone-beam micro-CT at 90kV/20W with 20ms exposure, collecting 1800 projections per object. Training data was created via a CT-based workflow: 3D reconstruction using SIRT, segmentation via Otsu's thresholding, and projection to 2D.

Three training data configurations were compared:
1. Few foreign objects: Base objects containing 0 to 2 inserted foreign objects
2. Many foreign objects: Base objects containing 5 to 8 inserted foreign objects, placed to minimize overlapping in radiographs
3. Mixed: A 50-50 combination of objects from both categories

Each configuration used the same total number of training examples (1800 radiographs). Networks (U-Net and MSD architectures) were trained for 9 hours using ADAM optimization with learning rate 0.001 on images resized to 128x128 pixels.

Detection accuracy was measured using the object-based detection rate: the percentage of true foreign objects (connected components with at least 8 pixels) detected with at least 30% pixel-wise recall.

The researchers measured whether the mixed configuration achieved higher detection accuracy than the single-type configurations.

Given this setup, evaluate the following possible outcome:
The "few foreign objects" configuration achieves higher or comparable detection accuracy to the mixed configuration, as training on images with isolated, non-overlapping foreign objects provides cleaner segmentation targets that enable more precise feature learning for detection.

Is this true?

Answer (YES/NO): NO